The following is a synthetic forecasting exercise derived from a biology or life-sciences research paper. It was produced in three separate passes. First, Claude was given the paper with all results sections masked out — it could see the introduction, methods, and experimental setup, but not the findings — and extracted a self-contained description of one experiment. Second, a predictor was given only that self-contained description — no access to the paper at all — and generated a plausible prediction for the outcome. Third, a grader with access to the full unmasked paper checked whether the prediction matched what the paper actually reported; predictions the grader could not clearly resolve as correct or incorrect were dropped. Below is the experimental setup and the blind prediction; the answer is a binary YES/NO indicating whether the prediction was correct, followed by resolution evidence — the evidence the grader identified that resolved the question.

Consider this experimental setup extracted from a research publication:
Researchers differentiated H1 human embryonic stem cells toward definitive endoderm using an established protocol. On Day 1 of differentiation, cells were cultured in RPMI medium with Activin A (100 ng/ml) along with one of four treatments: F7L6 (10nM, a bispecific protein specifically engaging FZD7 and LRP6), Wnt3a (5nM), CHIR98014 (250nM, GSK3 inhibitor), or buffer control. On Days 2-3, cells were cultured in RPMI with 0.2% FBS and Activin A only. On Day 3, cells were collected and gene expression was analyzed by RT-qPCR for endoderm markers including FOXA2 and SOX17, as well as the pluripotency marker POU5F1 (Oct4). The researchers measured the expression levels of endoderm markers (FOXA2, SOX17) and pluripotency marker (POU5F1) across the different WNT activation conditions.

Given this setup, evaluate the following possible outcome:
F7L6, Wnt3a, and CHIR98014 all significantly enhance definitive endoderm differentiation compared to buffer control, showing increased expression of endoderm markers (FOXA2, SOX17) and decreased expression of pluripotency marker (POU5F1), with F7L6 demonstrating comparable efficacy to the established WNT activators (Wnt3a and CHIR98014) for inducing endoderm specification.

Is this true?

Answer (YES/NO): NO